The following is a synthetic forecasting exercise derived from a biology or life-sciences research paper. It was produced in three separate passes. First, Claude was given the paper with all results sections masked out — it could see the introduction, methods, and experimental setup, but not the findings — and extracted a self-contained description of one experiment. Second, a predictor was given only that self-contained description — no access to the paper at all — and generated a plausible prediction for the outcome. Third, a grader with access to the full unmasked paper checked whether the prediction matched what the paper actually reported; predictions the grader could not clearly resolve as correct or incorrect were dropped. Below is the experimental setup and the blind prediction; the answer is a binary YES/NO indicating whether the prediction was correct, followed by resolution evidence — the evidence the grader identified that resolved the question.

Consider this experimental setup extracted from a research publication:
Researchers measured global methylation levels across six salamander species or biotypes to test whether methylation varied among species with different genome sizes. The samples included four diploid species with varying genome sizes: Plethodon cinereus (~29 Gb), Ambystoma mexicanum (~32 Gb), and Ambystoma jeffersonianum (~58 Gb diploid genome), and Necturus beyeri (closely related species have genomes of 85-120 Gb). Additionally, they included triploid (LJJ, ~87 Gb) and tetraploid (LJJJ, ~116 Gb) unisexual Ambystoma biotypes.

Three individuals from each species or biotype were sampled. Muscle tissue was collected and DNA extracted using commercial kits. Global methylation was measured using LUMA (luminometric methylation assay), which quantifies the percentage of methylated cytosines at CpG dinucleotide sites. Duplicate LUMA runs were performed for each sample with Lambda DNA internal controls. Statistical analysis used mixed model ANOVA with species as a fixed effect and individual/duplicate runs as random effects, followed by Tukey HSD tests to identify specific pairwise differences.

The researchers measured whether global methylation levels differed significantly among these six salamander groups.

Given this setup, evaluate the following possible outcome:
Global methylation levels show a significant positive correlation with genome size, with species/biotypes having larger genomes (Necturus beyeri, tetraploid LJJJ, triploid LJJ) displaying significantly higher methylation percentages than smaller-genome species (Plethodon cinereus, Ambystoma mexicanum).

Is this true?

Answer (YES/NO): NO